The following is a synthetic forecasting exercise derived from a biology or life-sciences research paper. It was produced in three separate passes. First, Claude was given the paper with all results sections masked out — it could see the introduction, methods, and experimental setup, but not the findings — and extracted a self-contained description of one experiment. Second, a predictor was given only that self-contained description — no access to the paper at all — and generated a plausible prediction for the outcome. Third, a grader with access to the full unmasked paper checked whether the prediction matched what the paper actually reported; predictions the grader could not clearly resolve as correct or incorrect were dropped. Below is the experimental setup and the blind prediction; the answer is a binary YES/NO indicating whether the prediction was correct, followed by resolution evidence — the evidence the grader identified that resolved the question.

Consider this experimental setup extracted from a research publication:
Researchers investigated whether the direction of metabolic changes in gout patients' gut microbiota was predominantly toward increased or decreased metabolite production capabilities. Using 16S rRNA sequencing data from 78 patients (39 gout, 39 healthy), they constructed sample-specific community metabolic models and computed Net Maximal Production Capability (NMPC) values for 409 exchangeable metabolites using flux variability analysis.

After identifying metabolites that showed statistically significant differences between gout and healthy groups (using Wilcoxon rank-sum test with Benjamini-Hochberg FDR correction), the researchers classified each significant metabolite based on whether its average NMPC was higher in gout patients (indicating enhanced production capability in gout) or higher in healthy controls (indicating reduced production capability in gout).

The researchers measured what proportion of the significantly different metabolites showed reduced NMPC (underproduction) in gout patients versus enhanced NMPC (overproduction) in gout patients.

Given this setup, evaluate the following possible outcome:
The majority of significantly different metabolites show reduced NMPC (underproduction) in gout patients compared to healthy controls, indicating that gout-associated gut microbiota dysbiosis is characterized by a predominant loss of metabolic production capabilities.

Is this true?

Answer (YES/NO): YES